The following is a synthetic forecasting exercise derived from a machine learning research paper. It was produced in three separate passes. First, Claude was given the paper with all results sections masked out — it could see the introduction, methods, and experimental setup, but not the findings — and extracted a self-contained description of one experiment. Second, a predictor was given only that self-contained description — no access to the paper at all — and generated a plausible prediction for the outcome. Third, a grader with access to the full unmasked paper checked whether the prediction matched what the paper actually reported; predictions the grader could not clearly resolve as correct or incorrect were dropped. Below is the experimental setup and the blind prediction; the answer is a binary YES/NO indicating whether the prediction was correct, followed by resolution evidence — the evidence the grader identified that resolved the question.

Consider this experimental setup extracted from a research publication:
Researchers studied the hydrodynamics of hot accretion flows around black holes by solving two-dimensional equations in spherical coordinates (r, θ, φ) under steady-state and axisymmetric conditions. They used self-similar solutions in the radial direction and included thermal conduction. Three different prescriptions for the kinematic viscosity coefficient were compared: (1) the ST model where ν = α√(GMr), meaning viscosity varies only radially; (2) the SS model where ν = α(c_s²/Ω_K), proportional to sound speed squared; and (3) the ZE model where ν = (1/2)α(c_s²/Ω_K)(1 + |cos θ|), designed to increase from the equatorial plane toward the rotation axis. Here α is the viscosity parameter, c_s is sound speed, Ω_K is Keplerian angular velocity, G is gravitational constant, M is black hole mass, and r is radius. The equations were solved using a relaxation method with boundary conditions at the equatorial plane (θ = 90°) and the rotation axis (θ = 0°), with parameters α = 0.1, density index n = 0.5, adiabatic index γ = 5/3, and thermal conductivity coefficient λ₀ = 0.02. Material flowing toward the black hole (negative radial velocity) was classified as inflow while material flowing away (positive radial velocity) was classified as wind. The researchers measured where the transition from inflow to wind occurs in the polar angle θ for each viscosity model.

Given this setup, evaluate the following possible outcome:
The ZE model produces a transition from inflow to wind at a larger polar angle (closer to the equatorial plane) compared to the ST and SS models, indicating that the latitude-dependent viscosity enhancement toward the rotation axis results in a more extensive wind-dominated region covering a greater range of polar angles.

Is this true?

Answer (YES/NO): NO